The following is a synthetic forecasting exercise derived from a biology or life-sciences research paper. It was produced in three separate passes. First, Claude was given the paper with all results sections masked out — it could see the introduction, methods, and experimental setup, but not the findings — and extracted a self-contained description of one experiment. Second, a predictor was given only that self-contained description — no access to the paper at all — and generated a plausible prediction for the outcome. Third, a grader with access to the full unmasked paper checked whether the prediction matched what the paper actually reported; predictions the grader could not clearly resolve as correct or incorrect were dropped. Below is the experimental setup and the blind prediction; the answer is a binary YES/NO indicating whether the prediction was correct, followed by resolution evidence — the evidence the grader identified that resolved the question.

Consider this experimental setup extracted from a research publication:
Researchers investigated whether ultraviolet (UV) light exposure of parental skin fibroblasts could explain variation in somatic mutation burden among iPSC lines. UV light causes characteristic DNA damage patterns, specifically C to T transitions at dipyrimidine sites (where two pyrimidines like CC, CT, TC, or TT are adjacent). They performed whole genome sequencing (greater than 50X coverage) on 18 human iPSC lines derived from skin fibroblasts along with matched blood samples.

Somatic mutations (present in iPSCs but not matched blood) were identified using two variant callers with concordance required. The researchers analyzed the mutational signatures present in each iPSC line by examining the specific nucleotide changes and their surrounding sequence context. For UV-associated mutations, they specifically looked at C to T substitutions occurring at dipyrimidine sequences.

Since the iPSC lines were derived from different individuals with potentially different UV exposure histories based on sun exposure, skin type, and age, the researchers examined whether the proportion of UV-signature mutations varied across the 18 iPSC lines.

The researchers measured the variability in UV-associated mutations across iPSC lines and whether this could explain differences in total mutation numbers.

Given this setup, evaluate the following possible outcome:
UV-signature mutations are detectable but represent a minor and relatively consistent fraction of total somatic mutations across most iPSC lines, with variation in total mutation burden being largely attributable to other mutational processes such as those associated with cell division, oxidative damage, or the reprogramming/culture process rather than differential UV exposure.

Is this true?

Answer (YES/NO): NO